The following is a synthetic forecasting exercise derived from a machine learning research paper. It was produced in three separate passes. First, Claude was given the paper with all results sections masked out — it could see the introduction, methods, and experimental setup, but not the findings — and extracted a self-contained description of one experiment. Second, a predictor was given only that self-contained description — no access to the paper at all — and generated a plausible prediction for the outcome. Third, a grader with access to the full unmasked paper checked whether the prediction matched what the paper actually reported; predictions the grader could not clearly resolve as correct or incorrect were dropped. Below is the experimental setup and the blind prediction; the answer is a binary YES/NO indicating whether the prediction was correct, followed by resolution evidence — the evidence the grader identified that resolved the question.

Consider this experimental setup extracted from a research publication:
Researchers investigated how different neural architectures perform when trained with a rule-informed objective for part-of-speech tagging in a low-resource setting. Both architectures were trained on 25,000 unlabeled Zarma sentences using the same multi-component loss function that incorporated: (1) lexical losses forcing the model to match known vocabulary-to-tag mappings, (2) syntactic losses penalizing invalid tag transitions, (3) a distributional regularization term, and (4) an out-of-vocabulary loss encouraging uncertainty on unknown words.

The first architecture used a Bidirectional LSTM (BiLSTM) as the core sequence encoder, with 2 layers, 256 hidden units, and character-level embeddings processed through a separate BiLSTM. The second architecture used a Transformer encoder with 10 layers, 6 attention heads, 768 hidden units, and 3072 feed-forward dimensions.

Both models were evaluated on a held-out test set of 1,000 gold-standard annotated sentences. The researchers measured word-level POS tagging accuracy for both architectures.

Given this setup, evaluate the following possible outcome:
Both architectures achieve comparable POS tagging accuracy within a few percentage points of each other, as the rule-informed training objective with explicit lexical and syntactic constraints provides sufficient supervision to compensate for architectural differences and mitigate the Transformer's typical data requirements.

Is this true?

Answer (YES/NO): NO